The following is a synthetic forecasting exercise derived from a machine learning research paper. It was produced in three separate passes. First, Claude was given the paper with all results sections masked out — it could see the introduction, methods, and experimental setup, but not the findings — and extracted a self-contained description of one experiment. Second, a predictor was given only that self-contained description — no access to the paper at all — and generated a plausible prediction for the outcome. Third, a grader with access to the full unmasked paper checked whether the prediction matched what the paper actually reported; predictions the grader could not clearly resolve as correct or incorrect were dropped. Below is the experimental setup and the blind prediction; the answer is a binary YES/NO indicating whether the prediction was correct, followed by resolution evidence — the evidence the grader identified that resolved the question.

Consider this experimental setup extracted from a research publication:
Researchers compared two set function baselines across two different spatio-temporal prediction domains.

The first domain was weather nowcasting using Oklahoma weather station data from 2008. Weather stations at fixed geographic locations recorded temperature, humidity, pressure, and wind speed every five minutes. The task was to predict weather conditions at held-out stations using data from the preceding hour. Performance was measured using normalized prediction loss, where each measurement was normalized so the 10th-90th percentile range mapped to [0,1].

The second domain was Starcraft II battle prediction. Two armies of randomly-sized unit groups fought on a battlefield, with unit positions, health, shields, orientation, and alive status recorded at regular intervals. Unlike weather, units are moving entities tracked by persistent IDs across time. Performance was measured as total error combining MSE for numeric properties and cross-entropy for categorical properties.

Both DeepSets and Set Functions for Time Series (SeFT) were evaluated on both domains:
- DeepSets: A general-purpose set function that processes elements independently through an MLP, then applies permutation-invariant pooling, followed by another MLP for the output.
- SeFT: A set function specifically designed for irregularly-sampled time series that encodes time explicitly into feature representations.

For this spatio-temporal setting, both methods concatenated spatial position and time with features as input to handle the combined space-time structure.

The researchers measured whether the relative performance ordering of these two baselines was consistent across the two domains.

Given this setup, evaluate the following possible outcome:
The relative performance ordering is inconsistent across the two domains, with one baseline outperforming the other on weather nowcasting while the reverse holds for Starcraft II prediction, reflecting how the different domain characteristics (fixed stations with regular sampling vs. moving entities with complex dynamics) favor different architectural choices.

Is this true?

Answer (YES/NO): YES